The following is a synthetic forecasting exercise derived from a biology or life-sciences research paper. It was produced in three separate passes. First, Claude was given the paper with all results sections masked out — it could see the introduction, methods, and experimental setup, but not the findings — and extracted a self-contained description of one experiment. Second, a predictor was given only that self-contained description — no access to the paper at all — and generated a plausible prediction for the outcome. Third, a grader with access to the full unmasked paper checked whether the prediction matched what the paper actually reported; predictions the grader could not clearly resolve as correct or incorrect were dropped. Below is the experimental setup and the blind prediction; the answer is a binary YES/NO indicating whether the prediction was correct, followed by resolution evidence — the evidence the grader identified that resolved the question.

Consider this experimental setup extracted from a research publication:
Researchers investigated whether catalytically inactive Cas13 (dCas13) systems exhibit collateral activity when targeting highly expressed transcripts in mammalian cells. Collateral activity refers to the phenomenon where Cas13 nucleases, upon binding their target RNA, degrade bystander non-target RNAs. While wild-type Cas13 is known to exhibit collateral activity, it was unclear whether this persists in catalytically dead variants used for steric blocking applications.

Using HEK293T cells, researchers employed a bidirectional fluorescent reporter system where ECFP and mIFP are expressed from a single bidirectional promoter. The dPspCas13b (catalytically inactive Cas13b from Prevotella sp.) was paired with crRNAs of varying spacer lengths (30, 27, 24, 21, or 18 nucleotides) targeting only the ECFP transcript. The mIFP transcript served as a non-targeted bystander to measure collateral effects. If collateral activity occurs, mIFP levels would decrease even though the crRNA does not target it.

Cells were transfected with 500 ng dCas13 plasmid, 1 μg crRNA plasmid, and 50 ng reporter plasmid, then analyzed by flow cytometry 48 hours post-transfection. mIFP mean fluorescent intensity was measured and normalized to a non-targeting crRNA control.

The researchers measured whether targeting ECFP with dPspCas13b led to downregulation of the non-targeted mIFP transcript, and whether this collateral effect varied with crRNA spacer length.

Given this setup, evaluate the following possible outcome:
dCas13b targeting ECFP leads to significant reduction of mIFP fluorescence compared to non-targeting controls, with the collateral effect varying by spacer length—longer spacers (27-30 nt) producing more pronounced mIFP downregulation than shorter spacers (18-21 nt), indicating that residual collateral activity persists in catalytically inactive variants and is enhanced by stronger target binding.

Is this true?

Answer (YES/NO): NO